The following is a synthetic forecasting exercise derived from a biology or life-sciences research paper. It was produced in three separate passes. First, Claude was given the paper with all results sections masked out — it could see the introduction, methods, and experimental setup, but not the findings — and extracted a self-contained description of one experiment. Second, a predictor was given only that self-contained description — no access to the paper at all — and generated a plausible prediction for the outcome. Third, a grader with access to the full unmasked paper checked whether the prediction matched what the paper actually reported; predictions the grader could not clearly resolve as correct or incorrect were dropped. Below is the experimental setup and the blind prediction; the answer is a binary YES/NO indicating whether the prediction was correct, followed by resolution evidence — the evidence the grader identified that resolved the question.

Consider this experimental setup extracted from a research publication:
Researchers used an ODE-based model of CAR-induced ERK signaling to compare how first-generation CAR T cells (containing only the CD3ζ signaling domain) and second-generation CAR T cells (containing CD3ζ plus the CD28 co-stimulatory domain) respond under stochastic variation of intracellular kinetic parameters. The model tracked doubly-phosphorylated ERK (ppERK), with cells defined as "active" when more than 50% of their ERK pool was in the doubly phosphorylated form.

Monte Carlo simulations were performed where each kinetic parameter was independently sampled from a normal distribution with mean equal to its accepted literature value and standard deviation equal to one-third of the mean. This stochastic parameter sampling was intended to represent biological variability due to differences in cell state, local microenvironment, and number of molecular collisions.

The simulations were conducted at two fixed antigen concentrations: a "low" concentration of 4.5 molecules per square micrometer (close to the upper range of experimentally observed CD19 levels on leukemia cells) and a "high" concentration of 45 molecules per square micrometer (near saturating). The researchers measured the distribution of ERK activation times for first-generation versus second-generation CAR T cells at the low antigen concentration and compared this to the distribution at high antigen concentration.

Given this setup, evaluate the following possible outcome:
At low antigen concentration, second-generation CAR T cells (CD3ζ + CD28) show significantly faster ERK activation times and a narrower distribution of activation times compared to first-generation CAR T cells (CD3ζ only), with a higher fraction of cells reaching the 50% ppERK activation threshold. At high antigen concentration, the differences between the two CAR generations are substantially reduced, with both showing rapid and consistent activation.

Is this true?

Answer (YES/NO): YES